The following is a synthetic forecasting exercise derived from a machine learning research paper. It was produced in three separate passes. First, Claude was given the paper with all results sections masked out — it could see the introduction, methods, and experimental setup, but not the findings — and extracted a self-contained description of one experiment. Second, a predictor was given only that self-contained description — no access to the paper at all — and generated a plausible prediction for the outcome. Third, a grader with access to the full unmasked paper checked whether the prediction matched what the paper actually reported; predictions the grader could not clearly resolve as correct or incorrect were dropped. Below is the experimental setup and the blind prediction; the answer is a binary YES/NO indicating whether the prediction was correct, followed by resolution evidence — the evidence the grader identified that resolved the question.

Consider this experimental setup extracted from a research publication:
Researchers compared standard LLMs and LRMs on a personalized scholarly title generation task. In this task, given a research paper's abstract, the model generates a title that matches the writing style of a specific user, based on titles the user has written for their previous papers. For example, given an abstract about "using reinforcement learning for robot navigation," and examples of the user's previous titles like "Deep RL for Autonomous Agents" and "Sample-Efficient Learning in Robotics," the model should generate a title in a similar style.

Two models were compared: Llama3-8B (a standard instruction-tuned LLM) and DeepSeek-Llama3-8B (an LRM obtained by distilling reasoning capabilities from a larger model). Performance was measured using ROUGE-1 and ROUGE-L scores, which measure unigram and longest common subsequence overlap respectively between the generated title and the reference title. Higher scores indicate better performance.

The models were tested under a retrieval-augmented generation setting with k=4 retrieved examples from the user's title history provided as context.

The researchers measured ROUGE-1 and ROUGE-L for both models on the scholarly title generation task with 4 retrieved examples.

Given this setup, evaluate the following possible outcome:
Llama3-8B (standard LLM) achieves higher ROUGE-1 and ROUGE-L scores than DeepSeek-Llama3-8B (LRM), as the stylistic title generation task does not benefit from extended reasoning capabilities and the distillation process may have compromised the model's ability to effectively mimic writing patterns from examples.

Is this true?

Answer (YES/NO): NO